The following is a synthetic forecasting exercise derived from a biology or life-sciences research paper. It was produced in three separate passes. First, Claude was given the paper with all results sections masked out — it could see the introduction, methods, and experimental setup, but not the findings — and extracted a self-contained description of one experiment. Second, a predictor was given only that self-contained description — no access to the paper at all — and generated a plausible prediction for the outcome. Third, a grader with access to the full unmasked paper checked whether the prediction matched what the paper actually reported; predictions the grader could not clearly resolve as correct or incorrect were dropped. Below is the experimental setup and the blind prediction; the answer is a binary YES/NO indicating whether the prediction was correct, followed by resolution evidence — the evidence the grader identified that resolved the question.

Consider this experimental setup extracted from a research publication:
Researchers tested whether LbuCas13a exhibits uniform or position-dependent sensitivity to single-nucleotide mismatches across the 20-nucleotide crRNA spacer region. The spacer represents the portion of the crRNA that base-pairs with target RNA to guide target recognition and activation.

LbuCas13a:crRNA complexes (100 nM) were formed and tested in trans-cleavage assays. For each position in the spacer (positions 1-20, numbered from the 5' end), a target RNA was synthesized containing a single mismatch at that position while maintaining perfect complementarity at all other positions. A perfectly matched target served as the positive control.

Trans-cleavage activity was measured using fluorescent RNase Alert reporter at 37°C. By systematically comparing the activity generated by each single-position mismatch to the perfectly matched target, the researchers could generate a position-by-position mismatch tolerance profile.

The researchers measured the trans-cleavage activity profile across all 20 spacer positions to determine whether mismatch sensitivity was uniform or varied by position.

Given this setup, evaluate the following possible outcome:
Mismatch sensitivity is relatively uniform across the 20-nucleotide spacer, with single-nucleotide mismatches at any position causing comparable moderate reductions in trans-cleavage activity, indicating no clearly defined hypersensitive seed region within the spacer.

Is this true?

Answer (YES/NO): NO